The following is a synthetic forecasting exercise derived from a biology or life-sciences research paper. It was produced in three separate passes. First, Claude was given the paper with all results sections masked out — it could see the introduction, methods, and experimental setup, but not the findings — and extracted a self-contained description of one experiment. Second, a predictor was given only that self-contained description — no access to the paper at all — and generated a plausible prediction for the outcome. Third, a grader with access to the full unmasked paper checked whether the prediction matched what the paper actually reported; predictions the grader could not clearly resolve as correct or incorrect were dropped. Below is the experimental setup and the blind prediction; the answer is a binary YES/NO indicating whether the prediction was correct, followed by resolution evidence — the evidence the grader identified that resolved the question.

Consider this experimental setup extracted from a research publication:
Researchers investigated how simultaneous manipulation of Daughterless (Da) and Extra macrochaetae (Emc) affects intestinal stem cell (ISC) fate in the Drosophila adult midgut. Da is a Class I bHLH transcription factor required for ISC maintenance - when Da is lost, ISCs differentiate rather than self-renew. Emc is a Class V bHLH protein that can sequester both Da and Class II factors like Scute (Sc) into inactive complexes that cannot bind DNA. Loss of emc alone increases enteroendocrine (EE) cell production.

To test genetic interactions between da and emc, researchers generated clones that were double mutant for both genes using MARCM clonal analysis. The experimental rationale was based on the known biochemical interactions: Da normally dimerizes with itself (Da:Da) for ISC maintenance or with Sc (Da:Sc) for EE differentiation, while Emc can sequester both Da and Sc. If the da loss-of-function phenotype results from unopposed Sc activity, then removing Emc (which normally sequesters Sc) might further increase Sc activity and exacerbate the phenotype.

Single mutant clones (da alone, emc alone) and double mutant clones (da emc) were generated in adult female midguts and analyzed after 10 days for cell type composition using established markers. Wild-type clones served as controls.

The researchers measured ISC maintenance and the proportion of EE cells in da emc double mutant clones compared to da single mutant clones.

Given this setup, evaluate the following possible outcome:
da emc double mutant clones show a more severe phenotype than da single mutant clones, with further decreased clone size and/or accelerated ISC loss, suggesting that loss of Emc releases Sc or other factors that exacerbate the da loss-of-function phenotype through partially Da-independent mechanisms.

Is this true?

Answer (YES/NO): NO